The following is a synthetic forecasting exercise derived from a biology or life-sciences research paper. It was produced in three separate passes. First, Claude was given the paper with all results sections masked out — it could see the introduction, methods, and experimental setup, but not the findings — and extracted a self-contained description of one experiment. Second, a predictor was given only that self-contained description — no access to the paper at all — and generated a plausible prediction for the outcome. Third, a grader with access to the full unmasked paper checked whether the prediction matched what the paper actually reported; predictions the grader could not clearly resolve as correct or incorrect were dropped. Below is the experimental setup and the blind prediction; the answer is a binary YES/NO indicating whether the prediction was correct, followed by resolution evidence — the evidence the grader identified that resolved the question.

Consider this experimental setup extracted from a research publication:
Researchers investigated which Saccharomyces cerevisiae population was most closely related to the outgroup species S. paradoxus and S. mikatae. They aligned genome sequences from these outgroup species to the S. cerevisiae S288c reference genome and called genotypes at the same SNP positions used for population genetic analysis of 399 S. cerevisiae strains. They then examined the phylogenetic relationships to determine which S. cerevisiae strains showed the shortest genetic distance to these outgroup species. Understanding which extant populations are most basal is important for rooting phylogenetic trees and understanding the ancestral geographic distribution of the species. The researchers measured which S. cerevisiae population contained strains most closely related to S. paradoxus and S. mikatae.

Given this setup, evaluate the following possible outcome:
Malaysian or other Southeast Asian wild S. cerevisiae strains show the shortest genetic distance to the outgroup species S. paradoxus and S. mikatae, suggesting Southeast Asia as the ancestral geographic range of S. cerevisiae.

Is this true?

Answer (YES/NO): NO